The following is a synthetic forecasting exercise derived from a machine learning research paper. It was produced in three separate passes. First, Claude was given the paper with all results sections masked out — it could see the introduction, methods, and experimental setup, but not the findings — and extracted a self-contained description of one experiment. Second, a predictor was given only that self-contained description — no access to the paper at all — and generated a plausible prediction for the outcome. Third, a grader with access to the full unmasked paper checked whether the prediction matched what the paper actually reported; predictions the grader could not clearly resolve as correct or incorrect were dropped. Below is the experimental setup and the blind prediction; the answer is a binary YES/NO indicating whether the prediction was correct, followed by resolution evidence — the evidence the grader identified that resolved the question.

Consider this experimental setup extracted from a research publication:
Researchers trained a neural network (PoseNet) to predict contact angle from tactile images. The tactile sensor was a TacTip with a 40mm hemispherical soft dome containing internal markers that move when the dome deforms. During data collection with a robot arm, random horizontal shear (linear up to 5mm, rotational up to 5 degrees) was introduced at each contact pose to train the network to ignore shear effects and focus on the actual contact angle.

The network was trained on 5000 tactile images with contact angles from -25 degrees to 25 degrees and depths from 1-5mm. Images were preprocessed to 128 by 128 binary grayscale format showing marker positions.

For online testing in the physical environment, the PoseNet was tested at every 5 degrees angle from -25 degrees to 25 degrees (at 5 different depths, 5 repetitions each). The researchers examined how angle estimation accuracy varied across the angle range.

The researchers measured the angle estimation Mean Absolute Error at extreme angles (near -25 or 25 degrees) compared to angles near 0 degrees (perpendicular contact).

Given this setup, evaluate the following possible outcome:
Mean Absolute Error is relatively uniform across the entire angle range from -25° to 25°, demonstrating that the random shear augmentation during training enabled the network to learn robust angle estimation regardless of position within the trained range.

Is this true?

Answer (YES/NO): NO